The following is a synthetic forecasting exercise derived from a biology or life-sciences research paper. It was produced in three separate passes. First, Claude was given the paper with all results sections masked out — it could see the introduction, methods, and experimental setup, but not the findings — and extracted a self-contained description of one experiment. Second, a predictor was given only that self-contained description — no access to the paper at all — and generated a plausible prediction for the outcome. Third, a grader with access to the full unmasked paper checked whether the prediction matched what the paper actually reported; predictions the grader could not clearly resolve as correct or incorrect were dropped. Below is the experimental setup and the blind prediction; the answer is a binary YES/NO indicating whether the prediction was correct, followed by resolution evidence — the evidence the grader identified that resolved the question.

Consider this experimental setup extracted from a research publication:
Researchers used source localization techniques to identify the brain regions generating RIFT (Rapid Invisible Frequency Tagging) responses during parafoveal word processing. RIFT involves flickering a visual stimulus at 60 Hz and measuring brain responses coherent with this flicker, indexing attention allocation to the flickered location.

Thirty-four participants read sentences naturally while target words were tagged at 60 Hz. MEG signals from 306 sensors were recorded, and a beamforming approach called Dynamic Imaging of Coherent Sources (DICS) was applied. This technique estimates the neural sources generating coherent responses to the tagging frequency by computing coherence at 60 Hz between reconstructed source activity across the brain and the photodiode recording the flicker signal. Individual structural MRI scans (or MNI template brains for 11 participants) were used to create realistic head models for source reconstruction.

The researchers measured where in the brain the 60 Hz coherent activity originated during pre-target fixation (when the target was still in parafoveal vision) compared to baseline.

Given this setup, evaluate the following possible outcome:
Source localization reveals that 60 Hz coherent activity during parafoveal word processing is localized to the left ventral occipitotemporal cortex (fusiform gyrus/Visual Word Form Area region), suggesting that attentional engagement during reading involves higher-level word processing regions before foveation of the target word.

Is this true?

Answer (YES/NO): NO